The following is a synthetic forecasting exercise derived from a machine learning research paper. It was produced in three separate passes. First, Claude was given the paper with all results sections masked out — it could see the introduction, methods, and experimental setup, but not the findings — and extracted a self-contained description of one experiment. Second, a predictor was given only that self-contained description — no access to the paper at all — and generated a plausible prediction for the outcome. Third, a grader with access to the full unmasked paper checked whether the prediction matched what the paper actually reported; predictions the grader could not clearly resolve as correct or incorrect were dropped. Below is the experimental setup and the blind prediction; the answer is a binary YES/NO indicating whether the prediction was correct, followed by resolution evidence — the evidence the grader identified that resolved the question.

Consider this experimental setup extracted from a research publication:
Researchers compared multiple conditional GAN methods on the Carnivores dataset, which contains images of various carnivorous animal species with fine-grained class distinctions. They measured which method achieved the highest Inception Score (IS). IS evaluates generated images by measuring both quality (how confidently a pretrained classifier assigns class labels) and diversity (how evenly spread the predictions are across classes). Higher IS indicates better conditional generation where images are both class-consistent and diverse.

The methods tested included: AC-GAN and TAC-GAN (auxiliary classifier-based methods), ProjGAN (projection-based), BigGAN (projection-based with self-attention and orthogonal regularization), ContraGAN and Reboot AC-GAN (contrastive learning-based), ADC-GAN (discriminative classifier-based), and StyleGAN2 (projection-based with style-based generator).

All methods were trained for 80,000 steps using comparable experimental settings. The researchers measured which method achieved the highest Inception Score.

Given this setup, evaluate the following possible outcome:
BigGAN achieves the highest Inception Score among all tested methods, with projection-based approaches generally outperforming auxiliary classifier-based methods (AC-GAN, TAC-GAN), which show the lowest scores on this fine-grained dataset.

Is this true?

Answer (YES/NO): NO